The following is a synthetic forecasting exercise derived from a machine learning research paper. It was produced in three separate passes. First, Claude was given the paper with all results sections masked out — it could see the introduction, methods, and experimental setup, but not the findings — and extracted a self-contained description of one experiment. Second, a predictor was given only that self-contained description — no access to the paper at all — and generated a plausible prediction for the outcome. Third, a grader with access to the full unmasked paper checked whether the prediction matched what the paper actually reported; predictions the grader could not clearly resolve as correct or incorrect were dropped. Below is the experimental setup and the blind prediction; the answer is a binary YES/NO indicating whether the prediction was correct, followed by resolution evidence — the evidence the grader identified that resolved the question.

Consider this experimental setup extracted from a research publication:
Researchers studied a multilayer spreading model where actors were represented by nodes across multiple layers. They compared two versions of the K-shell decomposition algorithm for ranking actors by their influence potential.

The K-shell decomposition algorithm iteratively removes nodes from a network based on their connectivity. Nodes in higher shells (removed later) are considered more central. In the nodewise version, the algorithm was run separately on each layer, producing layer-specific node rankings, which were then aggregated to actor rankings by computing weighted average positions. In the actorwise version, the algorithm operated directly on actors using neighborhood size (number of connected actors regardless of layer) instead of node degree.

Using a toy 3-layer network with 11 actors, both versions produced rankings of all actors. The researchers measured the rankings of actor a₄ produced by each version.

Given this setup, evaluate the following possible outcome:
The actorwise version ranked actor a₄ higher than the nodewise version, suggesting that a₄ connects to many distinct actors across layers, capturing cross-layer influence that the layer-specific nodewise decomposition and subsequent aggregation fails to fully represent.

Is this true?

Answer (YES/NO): YES